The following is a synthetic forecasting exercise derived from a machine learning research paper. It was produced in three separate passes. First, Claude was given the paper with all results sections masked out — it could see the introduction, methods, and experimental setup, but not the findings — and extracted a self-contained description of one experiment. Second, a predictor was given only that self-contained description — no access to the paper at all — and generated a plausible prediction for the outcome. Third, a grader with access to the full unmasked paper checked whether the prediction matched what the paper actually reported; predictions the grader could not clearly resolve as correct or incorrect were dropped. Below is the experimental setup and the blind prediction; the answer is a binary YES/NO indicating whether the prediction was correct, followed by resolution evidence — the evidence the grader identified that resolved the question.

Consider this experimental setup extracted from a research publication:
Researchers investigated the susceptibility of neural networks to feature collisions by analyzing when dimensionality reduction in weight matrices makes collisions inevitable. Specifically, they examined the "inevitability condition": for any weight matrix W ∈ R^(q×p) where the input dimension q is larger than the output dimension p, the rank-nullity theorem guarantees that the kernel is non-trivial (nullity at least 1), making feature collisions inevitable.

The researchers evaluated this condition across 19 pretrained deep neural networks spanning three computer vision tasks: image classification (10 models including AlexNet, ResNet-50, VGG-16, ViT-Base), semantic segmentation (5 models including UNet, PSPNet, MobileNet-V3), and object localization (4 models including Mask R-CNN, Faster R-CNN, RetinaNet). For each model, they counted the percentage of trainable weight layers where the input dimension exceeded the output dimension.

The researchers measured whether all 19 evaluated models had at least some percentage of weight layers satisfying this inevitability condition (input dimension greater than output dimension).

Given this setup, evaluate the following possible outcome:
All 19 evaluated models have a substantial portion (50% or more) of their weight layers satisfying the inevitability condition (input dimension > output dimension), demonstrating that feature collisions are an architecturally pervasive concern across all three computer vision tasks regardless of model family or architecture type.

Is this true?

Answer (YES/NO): NO